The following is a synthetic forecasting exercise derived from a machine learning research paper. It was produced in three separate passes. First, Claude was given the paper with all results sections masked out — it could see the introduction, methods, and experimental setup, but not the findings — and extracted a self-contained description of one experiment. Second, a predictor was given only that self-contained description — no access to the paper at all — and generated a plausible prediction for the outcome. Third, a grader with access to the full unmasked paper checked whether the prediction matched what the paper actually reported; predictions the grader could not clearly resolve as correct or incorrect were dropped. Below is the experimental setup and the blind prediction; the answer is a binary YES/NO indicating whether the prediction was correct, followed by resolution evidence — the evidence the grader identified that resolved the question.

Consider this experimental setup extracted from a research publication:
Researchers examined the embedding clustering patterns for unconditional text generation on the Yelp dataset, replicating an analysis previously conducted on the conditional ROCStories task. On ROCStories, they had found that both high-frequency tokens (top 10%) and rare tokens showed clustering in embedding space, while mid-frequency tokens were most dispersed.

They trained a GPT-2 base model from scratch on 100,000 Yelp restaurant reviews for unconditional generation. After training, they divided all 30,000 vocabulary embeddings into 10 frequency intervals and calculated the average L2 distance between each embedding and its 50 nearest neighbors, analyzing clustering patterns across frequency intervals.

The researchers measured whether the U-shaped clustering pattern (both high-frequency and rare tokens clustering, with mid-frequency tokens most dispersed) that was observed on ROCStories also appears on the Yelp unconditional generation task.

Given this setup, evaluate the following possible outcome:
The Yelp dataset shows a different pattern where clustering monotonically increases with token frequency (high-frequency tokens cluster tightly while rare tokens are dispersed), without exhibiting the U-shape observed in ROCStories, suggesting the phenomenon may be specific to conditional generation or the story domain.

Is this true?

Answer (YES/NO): NO